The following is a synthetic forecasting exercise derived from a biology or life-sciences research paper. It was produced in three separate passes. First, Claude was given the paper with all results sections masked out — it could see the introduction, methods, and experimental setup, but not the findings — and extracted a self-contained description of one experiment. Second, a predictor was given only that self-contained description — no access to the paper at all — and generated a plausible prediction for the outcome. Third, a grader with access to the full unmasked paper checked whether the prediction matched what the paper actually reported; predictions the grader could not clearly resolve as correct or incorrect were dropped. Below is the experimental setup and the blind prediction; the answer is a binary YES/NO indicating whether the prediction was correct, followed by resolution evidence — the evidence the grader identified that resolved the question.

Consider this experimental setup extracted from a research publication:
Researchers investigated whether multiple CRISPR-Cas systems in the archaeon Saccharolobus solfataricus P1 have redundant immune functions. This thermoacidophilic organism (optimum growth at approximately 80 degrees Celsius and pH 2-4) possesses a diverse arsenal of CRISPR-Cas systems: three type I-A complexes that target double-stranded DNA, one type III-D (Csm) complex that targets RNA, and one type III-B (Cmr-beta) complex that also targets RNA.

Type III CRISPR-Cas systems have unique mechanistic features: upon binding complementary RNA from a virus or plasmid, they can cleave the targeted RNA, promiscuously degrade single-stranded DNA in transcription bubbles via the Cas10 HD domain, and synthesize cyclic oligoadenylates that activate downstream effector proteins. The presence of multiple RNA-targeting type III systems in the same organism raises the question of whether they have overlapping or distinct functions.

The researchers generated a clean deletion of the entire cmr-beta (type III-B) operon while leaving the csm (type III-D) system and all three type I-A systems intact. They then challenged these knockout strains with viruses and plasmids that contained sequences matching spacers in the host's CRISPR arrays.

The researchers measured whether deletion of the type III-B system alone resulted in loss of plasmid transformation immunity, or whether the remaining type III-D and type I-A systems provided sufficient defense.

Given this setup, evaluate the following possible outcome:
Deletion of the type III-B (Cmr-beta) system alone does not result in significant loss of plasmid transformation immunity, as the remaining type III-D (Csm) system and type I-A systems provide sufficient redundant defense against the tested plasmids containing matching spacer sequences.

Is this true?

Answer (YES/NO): YES